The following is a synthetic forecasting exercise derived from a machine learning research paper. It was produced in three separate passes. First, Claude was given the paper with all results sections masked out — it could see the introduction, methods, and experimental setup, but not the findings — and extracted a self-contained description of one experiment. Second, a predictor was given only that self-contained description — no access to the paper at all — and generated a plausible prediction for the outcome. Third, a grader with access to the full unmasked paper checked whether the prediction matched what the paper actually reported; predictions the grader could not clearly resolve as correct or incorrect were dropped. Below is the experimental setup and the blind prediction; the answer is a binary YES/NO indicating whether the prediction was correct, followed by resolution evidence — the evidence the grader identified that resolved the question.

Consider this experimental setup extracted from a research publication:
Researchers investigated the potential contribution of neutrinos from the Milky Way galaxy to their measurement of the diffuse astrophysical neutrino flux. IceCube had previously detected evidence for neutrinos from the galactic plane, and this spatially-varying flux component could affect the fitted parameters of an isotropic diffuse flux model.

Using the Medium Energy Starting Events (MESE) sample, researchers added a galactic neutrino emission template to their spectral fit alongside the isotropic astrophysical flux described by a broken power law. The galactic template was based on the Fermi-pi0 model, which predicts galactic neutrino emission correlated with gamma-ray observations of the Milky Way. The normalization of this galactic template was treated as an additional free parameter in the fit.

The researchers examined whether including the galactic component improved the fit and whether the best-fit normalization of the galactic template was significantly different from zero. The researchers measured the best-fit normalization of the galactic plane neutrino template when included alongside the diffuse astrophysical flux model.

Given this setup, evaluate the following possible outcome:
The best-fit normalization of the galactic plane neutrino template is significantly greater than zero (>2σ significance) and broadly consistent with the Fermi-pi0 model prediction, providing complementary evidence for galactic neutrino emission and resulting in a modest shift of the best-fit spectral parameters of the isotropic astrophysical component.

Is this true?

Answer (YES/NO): NO